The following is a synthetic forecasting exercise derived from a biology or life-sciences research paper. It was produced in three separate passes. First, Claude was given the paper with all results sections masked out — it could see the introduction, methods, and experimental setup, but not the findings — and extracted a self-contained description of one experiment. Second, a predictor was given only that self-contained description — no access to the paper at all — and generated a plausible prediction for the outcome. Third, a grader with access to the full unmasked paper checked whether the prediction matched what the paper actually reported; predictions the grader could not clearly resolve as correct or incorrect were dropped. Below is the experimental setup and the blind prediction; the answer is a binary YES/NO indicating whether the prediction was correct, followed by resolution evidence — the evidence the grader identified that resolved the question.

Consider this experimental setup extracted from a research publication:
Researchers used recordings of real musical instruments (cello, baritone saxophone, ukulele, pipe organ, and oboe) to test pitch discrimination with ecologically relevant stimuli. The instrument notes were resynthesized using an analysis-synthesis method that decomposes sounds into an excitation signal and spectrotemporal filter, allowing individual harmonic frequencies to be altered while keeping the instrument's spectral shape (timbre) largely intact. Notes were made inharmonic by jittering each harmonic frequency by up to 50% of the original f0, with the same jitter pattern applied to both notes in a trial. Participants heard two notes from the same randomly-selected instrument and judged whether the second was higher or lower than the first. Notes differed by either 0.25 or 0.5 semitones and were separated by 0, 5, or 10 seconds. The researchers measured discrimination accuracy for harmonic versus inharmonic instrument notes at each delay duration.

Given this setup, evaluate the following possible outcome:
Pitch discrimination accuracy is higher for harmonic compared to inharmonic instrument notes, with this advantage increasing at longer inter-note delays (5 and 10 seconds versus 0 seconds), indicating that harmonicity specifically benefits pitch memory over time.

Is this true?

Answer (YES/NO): YES